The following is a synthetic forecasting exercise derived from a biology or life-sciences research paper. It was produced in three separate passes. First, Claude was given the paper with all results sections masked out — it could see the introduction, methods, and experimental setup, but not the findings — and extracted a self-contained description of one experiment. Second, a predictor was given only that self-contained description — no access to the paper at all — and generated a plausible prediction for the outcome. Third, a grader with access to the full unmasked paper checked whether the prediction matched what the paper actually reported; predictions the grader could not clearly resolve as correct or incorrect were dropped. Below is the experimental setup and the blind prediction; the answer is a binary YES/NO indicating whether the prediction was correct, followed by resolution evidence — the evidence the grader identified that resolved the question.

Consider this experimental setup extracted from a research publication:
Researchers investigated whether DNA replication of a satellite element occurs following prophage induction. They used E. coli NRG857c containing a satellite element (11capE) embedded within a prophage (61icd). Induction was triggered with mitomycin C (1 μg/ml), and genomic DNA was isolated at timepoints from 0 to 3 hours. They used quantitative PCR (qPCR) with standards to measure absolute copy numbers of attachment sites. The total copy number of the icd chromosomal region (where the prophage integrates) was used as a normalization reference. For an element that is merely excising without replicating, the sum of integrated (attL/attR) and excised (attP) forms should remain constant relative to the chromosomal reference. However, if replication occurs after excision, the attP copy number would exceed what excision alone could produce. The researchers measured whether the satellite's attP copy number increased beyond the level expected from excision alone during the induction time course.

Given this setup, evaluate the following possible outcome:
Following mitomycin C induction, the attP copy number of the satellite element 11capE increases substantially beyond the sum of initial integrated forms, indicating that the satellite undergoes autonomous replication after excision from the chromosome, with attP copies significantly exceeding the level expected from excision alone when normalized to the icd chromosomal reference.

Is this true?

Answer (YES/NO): NO